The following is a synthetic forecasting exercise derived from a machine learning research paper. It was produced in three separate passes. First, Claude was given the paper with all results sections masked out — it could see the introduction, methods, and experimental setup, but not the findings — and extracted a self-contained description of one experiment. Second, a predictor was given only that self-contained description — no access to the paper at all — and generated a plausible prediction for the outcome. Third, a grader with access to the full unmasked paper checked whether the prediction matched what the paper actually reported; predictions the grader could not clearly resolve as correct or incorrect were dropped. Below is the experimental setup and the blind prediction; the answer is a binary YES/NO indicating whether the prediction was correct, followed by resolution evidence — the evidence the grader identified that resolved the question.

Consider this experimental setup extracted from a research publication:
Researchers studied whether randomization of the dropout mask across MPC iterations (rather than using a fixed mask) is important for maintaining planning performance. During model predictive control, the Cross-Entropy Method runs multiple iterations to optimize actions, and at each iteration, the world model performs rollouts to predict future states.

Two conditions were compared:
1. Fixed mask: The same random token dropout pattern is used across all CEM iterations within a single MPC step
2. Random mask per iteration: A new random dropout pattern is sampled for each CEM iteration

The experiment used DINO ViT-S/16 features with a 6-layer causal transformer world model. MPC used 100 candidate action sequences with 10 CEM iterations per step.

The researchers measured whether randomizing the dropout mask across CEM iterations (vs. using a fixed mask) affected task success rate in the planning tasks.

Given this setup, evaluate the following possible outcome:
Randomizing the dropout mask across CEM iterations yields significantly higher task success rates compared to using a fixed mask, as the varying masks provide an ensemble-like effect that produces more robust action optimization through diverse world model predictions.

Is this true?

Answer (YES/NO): NO